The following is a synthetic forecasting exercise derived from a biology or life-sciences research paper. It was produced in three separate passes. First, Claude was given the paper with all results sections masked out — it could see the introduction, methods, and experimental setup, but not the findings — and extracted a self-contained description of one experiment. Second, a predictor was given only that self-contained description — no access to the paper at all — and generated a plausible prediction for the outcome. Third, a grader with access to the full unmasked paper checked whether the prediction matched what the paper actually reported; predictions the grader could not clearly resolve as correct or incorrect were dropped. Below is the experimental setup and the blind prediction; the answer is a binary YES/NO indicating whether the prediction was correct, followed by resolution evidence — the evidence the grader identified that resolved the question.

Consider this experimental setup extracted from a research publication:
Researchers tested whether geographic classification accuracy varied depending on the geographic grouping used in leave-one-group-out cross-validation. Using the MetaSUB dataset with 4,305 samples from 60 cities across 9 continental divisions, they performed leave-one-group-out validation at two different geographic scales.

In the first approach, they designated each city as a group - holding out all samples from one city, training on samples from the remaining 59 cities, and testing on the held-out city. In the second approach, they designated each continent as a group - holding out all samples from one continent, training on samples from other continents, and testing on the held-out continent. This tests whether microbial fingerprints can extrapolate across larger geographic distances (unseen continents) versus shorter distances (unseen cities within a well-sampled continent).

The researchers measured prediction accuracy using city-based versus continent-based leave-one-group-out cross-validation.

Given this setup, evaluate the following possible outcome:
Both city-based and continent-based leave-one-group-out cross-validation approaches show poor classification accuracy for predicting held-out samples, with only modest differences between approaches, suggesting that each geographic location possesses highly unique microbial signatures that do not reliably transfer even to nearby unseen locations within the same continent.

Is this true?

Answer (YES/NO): NO